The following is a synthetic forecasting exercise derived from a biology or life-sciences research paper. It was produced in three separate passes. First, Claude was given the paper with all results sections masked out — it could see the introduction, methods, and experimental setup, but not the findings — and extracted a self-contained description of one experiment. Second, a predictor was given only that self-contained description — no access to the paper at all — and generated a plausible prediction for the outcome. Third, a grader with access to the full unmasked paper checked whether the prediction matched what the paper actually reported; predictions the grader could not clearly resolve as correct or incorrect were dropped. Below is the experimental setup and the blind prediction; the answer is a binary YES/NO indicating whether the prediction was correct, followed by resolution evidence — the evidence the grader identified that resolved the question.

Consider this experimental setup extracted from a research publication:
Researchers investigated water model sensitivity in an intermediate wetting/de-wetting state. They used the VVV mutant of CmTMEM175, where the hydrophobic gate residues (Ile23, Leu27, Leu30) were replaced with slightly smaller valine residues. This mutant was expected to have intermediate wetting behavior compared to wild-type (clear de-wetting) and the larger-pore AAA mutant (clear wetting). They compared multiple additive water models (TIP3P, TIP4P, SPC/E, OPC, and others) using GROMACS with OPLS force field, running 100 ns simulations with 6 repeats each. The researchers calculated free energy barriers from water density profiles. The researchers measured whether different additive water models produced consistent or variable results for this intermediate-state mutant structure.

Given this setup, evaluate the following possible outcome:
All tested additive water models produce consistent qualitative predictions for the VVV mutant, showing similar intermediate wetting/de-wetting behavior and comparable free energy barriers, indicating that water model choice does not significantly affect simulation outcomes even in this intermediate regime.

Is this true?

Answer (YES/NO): NO